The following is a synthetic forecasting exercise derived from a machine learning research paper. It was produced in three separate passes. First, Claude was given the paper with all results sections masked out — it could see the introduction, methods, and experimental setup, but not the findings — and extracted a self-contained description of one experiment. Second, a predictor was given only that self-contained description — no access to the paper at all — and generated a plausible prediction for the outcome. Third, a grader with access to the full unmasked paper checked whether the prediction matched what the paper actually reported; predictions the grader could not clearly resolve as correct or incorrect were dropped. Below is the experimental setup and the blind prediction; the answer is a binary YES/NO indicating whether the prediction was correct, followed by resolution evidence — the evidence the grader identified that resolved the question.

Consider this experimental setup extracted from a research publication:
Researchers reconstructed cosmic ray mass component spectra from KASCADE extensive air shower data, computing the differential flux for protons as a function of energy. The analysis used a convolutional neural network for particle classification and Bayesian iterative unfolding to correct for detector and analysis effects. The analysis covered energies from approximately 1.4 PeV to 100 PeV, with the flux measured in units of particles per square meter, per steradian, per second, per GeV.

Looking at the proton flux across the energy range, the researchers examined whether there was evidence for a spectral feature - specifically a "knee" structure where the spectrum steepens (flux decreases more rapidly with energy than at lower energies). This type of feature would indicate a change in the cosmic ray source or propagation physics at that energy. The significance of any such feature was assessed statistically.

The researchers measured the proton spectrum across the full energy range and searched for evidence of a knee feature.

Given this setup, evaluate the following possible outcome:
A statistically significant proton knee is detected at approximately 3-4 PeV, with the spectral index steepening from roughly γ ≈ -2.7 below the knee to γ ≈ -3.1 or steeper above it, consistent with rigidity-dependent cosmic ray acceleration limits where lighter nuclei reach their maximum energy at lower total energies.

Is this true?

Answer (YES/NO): NO